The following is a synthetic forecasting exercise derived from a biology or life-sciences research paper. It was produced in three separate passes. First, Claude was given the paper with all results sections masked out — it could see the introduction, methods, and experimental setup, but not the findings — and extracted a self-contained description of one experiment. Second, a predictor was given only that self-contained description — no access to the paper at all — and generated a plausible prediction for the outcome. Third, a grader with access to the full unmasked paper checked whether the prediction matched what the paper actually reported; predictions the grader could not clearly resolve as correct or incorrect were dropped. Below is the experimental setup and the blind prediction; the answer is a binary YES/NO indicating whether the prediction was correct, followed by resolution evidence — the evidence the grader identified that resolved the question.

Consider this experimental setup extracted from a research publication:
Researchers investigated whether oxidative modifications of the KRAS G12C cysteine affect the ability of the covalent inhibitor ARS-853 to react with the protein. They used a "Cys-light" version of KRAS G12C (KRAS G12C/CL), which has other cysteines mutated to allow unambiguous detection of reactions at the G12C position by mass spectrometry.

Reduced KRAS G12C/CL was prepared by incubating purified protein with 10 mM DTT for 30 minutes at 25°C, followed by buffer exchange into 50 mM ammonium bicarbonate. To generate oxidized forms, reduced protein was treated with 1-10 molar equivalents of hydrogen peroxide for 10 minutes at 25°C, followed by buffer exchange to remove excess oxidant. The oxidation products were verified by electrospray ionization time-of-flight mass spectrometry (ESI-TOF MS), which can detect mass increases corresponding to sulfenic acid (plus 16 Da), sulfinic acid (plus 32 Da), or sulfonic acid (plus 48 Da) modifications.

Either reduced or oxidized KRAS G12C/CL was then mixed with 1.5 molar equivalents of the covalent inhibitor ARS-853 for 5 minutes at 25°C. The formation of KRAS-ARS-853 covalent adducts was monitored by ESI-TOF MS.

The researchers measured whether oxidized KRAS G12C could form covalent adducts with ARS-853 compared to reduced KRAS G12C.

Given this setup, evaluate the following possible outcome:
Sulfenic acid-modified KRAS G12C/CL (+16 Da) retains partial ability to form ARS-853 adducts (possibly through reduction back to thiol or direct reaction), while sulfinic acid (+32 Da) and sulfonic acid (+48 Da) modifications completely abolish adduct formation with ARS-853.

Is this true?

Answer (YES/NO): NO